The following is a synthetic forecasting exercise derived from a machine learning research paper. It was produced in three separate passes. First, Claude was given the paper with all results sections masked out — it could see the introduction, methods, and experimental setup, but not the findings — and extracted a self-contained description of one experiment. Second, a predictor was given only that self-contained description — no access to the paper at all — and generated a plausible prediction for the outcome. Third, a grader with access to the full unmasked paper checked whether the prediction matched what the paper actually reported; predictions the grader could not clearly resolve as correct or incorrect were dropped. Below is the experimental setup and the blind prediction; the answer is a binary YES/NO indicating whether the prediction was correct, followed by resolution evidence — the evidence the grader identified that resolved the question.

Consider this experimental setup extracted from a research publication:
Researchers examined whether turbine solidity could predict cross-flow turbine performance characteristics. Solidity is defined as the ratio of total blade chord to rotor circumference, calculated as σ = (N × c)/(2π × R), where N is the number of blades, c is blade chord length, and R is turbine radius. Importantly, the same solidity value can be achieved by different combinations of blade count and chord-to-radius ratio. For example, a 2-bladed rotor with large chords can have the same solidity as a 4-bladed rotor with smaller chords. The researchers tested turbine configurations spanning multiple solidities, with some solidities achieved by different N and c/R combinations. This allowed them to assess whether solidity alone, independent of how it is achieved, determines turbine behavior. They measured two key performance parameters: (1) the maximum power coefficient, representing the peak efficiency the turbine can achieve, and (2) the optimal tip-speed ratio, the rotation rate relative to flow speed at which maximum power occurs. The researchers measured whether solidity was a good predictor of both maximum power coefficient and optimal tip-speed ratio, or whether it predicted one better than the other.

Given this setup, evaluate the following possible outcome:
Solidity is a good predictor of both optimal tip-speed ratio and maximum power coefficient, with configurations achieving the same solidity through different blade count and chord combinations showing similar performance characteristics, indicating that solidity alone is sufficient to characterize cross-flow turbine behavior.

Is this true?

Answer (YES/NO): NO